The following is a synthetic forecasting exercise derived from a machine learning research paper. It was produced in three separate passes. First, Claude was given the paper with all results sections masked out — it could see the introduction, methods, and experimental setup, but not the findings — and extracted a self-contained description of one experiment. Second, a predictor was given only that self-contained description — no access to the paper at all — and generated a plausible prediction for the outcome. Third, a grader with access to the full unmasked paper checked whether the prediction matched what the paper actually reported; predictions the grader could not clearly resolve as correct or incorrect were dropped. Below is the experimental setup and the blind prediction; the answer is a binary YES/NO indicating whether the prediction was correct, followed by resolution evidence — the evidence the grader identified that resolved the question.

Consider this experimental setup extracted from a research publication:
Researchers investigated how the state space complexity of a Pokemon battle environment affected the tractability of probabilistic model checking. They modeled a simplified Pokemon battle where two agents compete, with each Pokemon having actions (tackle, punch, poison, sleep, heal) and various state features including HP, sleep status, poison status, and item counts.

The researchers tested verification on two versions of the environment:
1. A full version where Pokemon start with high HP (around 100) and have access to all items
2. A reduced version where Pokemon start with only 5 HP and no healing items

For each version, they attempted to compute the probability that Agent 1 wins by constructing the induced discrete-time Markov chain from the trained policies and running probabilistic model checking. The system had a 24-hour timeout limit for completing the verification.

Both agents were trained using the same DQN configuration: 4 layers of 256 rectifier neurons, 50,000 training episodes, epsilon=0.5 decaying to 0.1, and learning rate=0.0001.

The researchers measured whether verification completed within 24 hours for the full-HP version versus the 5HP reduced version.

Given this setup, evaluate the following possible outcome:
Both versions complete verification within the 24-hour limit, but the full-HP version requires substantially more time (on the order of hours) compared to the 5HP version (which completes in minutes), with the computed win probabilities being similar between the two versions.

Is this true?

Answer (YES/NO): NO